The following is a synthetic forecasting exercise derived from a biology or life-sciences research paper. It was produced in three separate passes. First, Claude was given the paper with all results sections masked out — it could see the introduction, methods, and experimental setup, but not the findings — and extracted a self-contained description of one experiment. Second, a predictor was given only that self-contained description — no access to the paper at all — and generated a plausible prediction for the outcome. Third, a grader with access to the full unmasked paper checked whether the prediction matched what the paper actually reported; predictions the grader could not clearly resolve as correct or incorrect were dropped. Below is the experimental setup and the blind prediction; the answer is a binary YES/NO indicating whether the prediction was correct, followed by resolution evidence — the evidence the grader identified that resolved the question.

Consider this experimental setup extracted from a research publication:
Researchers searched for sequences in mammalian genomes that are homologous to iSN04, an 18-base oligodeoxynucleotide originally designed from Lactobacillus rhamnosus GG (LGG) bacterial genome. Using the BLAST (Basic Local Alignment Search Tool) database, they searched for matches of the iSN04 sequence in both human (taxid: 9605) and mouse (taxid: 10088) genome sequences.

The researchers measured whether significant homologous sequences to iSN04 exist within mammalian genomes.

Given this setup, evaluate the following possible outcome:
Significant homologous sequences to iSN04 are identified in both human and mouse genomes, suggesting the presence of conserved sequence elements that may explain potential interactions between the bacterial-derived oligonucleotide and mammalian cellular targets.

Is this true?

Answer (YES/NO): NO